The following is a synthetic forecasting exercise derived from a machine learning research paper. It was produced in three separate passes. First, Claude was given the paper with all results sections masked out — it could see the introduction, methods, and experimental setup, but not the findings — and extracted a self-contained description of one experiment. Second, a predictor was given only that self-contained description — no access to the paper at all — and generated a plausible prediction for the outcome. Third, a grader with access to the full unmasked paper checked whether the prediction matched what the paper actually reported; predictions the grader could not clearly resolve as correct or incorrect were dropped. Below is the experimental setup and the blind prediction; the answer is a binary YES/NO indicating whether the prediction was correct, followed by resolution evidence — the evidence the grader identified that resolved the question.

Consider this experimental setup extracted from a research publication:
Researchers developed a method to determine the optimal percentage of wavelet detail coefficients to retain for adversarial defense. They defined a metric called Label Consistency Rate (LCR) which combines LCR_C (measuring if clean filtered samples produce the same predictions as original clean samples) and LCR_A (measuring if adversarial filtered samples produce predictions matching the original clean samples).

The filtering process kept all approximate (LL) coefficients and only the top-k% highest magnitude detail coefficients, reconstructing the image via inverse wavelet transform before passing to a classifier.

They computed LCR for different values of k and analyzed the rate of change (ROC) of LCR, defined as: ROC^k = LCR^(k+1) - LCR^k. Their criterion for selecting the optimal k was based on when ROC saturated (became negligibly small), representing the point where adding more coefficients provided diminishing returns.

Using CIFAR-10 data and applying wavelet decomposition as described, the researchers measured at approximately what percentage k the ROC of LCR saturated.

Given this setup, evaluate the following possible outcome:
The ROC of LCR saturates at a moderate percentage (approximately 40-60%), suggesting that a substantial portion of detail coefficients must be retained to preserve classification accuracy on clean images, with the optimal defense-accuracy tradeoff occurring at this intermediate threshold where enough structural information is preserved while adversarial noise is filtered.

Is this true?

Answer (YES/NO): NO